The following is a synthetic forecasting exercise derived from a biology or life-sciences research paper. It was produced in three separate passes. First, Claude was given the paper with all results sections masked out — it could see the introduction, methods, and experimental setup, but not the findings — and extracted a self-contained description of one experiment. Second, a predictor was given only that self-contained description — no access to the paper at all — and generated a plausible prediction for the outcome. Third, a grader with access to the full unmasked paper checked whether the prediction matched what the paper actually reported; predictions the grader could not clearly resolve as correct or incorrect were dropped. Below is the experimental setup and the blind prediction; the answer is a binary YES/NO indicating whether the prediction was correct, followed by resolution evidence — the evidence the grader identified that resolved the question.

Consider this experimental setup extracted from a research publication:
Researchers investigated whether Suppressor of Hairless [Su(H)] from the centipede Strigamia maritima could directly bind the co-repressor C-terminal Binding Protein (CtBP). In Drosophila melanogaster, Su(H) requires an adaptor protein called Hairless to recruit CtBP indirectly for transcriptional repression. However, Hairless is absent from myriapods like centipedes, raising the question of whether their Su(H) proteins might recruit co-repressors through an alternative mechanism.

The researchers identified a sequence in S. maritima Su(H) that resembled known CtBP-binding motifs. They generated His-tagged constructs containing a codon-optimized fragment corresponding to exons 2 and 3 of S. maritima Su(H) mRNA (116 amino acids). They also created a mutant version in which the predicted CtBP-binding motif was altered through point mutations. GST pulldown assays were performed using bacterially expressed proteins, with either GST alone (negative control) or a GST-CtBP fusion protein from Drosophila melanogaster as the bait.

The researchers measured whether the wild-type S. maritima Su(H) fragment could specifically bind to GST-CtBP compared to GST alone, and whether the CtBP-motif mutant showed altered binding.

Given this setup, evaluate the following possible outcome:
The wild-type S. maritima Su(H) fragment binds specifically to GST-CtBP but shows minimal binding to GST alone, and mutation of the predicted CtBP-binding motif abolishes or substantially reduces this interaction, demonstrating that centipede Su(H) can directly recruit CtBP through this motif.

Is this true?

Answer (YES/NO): YES